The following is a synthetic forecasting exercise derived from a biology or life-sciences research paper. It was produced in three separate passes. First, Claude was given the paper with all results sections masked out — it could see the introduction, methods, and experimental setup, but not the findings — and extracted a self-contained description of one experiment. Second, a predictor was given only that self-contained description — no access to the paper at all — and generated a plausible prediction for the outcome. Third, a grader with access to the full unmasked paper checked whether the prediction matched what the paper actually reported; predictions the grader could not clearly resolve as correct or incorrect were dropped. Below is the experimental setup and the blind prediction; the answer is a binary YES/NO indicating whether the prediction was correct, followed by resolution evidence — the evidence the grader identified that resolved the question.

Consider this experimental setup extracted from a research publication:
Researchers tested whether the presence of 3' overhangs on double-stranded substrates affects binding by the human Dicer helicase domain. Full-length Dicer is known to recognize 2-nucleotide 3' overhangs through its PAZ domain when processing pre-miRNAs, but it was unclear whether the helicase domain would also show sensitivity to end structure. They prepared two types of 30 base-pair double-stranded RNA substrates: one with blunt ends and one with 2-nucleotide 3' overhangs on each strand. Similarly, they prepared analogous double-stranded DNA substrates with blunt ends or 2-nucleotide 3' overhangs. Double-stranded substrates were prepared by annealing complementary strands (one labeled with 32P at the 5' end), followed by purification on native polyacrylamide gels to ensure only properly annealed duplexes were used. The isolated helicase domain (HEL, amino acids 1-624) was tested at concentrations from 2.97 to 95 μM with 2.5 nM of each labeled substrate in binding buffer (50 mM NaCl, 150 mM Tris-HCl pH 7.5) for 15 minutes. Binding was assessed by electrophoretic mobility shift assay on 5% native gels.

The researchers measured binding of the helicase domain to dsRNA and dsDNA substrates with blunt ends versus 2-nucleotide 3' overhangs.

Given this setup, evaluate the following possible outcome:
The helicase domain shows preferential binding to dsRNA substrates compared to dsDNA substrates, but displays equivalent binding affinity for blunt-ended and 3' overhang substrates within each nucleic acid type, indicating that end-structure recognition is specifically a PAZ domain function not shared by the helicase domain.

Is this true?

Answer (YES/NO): NO